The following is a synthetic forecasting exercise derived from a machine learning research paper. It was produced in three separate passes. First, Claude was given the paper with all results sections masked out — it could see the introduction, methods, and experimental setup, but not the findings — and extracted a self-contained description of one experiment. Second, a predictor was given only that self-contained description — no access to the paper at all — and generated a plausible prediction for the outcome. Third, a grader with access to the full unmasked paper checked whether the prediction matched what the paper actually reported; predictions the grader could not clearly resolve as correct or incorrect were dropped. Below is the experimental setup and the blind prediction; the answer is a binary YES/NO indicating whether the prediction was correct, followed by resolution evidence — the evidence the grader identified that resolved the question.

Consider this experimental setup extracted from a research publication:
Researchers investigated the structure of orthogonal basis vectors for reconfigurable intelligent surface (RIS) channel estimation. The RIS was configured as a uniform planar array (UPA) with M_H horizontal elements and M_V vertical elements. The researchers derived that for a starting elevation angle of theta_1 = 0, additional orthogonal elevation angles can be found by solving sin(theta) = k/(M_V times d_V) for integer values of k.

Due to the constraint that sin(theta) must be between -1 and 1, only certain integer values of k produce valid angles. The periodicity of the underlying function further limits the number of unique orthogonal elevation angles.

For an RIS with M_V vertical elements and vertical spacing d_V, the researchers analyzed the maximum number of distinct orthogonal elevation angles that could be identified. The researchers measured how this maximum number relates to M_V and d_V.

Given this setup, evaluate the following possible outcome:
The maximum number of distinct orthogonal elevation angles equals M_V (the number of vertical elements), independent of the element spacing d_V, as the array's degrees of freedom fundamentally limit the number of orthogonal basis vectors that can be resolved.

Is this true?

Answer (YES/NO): NO